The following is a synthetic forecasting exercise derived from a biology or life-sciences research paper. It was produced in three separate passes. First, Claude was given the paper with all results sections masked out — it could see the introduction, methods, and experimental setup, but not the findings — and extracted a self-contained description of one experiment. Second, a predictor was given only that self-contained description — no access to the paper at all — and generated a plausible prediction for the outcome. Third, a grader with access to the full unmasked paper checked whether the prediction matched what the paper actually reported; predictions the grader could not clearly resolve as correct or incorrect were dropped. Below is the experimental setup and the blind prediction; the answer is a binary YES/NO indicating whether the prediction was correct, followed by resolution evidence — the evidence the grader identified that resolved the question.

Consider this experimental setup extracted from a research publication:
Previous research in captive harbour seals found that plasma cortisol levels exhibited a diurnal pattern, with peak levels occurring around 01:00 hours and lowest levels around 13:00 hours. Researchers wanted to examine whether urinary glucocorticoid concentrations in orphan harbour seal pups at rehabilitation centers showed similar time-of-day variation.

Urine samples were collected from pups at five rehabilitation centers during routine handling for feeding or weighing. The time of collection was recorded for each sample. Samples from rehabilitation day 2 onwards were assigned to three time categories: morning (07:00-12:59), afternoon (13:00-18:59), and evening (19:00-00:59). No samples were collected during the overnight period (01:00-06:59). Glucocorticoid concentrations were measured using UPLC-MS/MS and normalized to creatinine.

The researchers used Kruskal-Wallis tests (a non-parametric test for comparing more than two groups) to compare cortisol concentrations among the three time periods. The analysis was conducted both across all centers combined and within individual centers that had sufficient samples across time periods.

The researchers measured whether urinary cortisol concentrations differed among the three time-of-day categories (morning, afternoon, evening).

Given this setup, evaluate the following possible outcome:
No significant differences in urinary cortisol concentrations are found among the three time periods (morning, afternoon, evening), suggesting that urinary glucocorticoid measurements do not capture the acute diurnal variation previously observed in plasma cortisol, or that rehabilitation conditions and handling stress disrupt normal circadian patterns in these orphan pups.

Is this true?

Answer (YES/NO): YES